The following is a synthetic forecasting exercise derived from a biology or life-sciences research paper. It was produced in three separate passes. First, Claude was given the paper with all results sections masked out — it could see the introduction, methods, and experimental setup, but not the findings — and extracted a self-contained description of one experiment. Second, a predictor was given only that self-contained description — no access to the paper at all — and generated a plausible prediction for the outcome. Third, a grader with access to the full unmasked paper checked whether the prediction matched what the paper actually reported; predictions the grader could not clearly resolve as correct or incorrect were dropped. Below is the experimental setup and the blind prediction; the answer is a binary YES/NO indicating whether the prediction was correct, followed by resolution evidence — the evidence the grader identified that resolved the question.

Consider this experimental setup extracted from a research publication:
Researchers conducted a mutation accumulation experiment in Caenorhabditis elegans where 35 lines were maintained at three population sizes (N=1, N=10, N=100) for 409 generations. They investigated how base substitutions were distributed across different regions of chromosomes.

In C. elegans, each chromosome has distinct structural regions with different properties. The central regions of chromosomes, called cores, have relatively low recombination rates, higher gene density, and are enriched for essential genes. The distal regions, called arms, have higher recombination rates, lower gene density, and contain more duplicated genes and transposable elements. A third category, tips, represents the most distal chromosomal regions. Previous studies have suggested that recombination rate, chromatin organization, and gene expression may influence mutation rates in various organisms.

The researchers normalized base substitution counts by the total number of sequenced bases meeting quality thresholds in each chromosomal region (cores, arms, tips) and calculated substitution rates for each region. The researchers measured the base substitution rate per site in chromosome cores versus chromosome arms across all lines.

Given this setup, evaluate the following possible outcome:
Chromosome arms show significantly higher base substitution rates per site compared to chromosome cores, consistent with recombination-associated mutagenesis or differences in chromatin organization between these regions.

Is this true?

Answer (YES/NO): YES